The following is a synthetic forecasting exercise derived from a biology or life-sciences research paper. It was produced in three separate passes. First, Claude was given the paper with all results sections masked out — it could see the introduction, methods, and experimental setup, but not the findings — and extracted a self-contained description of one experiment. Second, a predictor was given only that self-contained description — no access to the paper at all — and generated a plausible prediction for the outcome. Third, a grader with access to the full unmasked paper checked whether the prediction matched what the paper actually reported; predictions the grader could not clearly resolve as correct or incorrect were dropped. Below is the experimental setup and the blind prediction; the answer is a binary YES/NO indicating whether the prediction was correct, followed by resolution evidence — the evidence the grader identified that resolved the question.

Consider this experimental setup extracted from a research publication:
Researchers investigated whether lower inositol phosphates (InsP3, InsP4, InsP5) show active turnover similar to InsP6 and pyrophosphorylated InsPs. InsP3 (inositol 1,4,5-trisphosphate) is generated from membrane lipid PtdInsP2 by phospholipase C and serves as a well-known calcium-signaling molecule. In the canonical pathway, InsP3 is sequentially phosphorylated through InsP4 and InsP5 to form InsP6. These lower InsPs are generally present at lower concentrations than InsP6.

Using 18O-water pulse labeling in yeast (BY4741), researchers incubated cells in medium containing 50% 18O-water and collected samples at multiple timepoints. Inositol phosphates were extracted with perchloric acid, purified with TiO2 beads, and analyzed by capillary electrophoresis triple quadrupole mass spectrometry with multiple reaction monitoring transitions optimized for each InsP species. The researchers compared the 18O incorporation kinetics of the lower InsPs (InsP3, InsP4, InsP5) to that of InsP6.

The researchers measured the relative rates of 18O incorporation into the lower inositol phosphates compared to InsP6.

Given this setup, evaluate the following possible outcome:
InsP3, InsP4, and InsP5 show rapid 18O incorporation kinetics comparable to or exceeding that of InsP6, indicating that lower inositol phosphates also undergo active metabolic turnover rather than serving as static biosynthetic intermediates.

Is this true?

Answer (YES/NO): NO